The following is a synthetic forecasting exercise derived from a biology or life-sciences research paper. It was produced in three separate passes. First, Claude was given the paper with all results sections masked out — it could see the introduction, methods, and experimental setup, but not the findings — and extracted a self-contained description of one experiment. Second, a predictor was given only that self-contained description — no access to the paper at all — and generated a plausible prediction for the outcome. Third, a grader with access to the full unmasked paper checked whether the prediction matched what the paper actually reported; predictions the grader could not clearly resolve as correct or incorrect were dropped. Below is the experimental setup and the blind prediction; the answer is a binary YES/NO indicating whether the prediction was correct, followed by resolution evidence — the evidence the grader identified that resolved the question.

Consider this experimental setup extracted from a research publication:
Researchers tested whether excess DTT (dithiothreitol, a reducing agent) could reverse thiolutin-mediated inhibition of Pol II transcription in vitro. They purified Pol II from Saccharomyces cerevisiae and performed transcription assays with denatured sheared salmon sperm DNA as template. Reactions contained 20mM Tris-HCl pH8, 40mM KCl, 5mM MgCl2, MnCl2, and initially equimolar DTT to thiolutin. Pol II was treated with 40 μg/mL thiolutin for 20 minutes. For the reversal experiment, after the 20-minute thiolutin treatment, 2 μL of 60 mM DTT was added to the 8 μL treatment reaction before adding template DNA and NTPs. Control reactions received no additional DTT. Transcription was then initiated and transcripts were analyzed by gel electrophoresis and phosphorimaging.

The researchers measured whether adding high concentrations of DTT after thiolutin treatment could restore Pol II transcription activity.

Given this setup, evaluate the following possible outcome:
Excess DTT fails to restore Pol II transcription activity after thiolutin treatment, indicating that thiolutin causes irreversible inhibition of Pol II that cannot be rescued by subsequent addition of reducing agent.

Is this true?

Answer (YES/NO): NO